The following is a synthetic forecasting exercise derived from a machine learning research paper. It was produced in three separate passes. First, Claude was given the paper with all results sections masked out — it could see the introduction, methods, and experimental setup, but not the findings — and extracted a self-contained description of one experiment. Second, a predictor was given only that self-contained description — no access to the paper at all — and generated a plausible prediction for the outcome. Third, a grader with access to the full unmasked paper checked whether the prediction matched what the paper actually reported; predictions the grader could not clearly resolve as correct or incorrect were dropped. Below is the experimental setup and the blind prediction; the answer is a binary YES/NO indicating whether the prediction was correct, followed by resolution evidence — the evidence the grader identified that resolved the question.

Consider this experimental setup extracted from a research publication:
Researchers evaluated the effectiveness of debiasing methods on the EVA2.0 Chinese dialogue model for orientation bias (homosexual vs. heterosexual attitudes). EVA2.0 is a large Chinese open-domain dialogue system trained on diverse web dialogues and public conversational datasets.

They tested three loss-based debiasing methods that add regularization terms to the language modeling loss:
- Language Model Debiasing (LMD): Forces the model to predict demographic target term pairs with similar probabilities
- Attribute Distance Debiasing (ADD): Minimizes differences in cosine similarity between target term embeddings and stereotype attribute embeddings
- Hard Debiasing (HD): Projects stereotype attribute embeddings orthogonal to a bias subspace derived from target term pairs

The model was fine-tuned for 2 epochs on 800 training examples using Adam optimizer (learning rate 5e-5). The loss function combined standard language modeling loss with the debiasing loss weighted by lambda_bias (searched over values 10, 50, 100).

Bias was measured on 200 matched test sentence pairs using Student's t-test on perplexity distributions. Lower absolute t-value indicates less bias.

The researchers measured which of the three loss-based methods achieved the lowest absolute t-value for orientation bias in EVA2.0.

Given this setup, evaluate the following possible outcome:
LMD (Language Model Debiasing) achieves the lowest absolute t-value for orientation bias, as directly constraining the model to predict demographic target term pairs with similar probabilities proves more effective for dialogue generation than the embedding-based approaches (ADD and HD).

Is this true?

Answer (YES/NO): NO